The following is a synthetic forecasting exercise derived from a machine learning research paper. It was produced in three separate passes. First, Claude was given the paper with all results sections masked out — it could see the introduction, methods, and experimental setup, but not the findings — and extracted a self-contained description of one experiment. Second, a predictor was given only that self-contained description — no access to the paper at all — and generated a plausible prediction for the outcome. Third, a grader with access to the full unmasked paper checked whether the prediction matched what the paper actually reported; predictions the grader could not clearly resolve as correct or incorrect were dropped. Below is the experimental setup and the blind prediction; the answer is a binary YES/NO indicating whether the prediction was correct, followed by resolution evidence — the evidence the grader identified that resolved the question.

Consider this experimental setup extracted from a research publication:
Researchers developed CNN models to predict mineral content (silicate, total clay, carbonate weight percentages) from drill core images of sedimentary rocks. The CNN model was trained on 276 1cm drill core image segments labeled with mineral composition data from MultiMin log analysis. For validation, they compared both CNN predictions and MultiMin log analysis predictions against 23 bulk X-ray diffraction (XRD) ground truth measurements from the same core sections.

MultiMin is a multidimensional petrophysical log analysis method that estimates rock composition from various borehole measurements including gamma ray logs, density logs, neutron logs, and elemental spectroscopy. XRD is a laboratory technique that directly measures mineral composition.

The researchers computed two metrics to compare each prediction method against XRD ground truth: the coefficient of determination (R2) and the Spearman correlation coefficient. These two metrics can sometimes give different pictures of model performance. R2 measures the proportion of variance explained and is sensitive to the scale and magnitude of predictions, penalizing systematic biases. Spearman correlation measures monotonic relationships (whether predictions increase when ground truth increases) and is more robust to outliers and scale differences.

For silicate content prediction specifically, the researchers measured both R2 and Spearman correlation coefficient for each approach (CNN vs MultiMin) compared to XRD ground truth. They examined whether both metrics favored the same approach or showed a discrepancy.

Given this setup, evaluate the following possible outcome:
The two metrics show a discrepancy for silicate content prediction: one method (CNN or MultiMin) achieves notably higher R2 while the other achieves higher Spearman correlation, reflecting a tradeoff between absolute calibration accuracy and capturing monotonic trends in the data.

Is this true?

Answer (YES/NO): NO